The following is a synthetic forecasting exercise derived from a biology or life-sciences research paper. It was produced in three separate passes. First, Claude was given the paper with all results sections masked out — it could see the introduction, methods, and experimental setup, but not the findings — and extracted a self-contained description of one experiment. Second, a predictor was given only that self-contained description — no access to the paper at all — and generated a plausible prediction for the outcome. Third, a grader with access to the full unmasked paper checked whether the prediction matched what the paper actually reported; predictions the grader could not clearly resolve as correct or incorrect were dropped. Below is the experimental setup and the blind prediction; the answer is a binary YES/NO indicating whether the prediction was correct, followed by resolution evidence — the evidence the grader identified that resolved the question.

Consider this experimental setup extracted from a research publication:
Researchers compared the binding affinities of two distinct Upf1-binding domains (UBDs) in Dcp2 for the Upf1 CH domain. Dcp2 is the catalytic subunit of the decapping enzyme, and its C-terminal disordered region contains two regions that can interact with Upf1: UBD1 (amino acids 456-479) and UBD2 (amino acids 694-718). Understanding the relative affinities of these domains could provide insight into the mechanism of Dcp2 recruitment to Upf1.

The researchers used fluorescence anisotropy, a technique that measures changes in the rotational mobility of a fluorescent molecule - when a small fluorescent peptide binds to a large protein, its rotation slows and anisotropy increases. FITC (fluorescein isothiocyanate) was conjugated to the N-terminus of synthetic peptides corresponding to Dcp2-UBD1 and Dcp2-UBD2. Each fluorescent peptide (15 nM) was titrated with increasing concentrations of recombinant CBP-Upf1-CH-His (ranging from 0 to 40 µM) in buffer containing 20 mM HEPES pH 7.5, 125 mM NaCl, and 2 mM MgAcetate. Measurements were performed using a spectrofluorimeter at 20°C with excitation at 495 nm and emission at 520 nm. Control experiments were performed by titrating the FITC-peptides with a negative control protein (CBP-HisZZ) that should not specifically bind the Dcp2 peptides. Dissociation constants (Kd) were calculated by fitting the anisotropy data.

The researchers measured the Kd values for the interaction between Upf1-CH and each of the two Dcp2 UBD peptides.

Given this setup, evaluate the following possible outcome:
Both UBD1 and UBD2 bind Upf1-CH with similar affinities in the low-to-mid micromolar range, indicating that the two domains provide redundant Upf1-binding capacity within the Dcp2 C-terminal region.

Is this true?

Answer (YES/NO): NO